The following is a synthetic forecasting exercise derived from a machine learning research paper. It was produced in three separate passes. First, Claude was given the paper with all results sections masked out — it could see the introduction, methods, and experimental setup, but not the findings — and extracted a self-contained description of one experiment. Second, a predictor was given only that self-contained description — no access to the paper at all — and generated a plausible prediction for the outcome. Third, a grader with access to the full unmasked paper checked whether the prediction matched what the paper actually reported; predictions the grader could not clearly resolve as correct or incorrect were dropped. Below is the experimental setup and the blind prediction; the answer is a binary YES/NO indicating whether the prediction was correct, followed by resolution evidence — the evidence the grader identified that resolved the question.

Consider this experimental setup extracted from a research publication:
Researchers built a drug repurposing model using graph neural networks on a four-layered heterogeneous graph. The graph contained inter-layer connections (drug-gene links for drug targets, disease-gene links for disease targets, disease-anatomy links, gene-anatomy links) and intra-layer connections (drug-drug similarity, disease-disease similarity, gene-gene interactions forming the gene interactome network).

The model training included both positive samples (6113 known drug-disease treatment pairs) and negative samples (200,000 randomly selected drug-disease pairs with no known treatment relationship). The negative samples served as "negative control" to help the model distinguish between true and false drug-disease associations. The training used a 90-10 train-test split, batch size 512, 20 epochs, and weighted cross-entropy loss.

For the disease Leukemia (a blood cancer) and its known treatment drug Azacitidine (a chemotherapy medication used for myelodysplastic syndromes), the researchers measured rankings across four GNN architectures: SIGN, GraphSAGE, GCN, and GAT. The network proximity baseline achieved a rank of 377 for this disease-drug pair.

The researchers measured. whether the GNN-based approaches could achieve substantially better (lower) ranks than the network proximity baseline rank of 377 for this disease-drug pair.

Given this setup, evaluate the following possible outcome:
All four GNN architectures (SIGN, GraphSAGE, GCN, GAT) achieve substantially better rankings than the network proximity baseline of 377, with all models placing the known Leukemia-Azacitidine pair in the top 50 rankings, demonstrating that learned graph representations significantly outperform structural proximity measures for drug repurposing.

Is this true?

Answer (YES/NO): NO